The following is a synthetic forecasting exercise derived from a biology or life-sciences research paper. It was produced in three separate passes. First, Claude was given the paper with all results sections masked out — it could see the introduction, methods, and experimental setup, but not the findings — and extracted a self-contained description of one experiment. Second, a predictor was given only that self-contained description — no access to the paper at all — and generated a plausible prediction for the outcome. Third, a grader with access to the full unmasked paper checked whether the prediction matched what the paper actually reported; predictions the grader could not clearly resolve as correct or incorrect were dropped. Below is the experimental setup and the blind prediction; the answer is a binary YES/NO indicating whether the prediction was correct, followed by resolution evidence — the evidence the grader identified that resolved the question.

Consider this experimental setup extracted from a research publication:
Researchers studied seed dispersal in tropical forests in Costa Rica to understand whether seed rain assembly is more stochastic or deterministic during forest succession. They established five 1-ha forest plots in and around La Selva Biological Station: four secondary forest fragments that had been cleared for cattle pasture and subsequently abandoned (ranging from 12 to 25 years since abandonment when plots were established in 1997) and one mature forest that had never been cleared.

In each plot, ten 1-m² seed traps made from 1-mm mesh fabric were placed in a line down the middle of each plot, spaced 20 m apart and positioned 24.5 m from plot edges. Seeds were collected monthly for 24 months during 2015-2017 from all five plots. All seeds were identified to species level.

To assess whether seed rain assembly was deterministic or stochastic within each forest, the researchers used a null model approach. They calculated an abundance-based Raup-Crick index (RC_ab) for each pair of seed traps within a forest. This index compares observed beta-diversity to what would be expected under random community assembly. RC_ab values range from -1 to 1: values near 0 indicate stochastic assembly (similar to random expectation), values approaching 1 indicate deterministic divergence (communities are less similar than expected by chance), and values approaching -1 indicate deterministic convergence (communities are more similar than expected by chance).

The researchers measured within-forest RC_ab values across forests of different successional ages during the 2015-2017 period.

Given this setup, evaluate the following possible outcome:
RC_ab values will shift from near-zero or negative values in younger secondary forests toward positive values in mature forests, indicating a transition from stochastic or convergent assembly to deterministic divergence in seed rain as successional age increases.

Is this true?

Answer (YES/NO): YES